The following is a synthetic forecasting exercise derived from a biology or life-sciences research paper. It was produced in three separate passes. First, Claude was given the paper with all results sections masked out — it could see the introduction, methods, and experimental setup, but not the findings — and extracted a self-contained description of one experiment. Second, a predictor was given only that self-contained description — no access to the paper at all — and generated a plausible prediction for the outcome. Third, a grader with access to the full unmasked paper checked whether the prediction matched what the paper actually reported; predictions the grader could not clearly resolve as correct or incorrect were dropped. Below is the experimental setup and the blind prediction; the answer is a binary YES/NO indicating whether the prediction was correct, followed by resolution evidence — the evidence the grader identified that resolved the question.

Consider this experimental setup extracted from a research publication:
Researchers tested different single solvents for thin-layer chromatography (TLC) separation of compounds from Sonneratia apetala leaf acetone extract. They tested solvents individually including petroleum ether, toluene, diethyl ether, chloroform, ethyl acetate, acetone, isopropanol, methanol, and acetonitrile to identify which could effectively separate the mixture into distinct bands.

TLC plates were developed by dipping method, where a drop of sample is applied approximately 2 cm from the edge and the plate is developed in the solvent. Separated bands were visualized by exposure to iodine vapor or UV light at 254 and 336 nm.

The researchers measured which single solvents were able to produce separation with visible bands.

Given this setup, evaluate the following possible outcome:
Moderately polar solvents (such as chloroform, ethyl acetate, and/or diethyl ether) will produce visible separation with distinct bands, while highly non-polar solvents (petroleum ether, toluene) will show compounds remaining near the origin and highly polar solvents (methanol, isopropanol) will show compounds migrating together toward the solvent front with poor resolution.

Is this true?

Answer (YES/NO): NO